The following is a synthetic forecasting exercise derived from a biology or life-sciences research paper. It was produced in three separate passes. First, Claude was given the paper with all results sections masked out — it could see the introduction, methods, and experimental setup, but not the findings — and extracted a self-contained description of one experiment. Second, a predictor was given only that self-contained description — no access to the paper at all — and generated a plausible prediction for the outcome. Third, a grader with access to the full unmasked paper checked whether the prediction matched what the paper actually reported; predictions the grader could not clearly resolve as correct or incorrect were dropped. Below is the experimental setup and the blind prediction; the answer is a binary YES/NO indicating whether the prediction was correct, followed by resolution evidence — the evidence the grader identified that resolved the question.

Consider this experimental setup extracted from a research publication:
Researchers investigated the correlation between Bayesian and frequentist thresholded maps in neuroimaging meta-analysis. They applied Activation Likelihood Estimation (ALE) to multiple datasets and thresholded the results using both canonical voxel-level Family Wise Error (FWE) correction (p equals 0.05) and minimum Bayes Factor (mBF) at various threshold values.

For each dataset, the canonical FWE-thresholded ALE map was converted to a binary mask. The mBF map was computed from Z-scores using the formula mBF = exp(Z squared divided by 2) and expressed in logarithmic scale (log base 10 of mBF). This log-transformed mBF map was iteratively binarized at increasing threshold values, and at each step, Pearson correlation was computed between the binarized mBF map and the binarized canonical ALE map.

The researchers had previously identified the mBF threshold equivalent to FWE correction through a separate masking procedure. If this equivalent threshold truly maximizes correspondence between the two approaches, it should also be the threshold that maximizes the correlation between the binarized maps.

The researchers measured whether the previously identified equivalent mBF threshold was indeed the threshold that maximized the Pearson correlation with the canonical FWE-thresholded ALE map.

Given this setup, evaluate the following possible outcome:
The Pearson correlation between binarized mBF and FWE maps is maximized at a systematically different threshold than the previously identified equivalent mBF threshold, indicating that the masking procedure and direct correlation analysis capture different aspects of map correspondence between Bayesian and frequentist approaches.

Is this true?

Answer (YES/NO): NO